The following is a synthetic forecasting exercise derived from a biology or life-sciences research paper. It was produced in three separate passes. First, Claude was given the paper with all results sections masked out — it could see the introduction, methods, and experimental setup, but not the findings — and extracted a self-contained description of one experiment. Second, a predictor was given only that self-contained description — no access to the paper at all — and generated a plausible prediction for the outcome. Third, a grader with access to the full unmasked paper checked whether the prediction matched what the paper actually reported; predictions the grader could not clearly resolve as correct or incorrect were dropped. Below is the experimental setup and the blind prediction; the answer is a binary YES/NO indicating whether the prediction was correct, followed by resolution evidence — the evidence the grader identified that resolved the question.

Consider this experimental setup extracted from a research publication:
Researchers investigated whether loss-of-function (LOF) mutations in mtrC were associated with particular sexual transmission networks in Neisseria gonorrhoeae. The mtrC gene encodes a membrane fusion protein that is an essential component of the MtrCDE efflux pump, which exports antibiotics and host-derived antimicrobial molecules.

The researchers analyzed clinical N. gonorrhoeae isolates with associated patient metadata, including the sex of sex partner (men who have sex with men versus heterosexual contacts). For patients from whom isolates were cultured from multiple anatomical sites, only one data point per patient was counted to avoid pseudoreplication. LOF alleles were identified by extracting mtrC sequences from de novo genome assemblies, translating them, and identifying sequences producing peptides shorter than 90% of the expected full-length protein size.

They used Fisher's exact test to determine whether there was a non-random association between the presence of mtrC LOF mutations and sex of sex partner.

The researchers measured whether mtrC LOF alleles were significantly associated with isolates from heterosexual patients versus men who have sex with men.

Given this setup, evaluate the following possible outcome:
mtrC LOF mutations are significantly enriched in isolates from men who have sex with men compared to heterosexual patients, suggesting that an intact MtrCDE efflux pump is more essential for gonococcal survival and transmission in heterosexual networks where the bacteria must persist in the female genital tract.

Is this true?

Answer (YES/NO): NO